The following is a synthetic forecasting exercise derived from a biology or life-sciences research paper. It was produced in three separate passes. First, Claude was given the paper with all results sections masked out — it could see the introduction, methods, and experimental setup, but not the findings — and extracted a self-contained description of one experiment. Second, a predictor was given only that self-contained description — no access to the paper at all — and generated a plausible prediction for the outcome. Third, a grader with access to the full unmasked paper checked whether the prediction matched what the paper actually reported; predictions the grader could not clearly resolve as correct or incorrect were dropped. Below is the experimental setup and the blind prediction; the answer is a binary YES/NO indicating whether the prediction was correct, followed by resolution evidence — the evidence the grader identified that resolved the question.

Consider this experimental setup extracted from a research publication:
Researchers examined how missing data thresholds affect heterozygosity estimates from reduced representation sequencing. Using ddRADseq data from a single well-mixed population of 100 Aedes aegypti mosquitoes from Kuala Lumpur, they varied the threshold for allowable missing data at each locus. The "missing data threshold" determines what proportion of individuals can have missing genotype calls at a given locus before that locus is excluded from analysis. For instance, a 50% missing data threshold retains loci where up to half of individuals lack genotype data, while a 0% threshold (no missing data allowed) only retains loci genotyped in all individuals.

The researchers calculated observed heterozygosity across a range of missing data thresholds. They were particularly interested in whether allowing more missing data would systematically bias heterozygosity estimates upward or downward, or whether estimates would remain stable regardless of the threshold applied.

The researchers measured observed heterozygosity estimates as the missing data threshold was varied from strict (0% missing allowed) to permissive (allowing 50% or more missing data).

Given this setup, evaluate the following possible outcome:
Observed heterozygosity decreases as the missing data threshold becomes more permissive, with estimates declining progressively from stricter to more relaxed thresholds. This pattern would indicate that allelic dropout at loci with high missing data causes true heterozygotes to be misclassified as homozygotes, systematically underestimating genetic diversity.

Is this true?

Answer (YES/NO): NO